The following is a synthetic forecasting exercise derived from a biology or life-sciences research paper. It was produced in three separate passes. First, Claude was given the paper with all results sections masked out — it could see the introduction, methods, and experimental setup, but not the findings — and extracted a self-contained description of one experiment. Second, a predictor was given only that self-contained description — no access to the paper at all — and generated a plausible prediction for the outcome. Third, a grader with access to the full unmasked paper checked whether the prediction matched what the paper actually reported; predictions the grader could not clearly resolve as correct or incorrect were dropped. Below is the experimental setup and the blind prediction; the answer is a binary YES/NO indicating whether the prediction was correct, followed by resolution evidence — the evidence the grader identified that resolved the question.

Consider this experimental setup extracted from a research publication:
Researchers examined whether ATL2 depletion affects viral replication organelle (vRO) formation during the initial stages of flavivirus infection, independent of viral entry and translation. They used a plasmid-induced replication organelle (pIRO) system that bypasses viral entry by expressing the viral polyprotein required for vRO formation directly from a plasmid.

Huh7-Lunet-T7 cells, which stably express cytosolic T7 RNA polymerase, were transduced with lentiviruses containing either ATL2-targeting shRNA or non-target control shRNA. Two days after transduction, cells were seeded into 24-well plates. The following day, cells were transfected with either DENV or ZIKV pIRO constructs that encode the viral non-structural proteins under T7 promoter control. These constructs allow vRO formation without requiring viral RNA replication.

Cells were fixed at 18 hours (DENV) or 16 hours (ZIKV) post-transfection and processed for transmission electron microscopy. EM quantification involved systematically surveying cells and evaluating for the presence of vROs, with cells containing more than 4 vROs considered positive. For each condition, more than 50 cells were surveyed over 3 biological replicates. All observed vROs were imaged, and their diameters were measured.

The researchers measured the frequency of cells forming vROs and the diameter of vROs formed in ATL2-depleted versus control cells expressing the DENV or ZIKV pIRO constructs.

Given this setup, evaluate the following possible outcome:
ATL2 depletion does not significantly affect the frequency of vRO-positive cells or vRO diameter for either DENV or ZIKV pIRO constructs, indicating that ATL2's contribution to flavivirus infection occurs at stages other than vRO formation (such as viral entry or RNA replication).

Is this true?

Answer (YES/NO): NO